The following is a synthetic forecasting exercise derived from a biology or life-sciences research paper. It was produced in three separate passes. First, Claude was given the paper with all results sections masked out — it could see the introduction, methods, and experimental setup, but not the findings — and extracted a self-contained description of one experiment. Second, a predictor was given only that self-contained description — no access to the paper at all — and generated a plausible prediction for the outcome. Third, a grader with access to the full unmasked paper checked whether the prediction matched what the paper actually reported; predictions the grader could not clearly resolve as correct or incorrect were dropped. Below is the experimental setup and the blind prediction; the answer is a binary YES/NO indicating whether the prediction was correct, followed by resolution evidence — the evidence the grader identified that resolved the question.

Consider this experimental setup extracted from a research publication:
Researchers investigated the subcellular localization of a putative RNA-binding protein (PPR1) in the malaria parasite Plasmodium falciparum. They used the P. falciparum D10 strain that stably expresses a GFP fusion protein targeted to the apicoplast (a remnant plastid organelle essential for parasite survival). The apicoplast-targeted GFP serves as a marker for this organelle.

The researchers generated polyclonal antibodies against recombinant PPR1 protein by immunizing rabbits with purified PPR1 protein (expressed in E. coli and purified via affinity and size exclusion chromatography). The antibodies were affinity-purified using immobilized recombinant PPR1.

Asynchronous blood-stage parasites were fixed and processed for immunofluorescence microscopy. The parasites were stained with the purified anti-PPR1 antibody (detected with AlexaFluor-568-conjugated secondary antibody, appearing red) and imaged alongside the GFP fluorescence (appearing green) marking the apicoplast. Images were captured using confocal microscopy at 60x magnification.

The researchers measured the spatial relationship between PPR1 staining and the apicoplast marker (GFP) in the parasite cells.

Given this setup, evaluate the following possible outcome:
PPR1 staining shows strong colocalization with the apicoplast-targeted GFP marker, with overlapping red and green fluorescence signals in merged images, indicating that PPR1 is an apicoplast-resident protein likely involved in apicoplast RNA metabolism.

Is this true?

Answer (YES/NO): YES